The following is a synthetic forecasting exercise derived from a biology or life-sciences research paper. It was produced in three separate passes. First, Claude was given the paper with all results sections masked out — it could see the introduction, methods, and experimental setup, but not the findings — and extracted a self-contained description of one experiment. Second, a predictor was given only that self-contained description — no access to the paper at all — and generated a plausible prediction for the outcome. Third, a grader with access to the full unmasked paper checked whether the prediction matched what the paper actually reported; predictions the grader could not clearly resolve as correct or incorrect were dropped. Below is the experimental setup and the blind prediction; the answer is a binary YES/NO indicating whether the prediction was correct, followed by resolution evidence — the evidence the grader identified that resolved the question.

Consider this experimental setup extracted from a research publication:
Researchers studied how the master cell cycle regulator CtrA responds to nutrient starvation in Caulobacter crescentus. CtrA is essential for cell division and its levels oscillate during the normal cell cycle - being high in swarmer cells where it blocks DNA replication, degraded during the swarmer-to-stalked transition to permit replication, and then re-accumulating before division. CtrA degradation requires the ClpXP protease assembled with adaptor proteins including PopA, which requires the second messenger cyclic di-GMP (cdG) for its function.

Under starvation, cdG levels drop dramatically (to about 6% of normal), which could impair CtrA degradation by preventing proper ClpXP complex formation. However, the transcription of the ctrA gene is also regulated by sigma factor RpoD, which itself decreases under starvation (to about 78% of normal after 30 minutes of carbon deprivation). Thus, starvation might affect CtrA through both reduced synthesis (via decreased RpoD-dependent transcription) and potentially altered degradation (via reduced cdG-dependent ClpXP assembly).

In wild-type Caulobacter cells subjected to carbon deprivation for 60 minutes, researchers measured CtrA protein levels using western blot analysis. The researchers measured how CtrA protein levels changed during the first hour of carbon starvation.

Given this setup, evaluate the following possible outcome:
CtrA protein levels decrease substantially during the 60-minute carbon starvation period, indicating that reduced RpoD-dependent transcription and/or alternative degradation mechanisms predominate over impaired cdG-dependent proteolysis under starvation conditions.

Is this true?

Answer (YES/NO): YES